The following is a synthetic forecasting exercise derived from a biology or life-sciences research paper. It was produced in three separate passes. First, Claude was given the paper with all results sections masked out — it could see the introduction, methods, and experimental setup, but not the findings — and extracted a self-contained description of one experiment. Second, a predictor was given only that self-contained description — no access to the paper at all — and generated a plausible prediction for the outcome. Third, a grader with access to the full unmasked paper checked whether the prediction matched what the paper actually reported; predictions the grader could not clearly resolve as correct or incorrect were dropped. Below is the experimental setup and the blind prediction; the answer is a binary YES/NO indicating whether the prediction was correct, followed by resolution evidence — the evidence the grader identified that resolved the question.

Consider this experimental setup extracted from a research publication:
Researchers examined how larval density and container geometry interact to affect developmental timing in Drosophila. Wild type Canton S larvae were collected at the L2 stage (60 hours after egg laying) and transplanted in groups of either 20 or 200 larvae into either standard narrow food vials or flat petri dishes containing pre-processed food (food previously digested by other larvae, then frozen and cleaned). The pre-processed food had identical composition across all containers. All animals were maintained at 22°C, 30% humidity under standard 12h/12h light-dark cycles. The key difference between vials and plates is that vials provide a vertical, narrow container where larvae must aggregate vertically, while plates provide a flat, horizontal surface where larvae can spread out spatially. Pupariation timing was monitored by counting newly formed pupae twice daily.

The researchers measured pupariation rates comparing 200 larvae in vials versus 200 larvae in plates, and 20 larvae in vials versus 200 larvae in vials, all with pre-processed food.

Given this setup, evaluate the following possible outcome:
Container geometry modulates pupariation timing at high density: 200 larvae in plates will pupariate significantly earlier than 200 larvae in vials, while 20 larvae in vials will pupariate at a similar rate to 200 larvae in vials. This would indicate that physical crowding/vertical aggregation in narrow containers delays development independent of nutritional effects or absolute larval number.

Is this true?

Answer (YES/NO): NO